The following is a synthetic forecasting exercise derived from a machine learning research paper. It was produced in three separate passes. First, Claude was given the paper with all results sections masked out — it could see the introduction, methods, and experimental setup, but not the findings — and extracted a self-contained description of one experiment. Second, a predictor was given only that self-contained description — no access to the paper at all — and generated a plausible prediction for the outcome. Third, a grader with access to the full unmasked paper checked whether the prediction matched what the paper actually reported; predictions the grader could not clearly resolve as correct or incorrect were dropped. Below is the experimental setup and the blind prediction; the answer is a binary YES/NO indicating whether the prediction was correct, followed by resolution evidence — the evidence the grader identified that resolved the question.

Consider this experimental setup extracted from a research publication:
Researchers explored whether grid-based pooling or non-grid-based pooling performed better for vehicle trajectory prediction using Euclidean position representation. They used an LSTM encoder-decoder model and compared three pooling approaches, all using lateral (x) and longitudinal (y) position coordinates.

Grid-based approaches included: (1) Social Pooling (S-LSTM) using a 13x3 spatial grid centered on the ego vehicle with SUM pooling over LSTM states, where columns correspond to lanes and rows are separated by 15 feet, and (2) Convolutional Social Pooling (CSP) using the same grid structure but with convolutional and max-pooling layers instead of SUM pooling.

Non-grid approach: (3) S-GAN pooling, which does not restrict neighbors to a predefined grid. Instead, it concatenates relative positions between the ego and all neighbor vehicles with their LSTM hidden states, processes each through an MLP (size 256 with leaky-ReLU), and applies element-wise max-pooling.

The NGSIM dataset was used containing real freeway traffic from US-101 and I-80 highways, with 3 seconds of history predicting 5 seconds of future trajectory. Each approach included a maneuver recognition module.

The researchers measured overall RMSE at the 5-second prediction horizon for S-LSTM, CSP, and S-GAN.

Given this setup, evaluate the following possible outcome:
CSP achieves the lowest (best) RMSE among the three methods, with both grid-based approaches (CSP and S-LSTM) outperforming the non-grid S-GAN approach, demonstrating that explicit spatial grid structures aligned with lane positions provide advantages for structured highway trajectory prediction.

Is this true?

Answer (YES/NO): NO